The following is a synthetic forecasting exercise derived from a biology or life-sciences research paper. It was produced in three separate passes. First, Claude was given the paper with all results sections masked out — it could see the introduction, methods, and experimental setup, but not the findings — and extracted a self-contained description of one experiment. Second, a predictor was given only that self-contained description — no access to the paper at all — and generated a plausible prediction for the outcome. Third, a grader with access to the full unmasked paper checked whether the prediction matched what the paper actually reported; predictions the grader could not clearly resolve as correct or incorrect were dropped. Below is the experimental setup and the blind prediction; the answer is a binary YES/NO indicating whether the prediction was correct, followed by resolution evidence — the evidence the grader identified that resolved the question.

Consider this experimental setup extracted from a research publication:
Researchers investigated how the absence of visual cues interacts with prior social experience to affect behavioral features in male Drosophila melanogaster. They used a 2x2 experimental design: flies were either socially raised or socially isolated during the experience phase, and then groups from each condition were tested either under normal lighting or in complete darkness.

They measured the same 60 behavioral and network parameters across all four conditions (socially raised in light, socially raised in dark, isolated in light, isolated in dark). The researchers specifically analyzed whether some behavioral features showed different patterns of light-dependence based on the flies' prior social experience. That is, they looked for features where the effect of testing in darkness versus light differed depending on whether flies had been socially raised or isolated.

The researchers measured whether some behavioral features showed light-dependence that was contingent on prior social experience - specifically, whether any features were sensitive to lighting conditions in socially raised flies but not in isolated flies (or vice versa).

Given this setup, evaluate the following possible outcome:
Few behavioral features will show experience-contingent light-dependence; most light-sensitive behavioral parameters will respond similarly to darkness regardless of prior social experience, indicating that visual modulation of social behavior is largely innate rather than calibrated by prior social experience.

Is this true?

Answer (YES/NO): NO